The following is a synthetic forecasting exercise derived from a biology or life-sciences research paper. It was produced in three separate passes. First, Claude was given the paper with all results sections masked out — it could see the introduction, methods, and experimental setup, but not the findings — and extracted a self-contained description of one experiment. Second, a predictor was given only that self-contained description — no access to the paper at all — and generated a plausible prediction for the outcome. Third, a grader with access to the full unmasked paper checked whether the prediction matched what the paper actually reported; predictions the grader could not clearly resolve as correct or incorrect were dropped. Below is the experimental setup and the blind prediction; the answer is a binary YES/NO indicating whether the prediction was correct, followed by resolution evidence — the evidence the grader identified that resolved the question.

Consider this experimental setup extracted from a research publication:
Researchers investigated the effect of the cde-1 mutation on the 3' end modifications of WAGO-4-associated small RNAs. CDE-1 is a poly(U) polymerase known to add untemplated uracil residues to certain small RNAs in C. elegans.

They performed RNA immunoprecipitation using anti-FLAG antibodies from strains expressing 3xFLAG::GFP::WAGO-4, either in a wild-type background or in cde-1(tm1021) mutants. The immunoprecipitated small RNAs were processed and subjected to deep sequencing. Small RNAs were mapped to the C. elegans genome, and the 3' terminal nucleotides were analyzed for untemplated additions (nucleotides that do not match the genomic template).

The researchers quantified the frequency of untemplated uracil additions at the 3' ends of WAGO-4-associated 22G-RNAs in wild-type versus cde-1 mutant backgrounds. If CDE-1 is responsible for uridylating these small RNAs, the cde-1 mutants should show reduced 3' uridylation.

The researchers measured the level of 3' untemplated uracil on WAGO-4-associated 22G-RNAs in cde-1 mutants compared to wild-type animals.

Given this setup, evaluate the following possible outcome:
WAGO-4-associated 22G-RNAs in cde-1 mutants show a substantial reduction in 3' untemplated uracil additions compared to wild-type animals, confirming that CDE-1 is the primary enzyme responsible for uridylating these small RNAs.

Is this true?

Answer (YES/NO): YES